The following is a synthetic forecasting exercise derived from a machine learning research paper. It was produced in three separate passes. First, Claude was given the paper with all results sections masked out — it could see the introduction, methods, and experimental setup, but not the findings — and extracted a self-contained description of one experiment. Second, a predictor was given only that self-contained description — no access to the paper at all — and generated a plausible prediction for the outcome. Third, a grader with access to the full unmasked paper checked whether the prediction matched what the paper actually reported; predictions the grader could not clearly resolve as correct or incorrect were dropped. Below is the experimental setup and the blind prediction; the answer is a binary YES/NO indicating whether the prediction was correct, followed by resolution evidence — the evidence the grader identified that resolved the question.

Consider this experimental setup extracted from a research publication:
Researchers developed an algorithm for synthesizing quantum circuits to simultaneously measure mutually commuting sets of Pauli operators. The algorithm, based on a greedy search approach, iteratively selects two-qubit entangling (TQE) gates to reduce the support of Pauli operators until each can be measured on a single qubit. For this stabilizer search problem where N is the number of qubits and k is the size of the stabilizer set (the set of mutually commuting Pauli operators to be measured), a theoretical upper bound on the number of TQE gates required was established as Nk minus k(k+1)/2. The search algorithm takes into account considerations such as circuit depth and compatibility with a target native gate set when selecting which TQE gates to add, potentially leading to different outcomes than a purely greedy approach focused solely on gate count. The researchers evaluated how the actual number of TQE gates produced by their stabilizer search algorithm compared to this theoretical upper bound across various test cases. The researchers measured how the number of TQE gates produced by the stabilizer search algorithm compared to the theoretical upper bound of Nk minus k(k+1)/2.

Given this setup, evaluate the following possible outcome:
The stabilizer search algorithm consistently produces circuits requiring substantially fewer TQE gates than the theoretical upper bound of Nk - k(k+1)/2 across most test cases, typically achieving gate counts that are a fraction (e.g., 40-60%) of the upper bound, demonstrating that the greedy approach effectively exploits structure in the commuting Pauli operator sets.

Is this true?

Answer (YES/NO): NO